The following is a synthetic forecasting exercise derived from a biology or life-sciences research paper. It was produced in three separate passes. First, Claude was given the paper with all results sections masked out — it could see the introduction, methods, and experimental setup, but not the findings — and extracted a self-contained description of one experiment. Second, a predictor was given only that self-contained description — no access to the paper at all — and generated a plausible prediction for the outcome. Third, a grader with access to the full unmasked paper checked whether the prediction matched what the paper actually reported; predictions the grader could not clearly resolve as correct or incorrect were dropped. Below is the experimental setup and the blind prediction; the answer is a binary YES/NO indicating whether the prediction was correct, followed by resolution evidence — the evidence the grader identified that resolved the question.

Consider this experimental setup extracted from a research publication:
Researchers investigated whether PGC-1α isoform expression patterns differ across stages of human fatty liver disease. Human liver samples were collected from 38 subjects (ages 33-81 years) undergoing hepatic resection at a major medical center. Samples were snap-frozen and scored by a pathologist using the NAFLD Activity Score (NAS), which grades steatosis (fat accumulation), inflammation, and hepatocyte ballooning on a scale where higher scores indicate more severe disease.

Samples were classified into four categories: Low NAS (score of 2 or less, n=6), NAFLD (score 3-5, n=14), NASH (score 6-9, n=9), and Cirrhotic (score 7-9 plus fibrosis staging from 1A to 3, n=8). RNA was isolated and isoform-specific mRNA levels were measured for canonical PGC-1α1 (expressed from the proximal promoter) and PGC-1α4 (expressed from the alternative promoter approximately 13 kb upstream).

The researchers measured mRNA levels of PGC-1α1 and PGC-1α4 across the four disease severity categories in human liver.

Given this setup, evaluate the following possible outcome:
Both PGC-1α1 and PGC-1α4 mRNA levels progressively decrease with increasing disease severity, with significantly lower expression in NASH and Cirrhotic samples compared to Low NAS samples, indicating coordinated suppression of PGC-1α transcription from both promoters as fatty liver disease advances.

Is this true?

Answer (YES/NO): NO